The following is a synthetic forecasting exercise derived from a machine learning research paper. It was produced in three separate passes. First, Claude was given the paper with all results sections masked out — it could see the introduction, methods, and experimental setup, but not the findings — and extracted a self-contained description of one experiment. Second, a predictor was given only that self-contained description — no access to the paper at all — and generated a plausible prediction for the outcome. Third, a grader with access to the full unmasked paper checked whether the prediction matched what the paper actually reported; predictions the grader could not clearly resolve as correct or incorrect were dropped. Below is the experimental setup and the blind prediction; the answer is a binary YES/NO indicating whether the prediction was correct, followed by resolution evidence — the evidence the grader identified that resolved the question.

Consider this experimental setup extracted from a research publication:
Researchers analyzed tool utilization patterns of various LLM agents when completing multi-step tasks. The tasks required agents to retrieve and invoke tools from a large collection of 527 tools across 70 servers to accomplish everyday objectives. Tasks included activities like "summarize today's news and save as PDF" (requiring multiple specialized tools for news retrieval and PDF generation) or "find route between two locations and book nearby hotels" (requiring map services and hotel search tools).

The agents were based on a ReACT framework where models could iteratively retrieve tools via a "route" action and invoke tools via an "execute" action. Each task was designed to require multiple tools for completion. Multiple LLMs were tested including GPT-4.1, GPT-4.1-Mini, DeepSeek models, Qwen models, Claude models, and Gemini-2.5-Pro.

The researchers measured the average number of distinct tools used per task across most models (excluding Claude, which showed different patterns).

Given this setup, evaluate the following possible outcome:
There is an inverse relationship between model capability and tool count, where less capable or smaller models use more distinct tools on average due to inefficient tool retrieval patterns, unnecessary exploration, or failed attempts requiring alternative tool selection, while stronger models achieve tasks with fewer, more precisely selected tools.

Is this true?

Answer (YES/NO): NO